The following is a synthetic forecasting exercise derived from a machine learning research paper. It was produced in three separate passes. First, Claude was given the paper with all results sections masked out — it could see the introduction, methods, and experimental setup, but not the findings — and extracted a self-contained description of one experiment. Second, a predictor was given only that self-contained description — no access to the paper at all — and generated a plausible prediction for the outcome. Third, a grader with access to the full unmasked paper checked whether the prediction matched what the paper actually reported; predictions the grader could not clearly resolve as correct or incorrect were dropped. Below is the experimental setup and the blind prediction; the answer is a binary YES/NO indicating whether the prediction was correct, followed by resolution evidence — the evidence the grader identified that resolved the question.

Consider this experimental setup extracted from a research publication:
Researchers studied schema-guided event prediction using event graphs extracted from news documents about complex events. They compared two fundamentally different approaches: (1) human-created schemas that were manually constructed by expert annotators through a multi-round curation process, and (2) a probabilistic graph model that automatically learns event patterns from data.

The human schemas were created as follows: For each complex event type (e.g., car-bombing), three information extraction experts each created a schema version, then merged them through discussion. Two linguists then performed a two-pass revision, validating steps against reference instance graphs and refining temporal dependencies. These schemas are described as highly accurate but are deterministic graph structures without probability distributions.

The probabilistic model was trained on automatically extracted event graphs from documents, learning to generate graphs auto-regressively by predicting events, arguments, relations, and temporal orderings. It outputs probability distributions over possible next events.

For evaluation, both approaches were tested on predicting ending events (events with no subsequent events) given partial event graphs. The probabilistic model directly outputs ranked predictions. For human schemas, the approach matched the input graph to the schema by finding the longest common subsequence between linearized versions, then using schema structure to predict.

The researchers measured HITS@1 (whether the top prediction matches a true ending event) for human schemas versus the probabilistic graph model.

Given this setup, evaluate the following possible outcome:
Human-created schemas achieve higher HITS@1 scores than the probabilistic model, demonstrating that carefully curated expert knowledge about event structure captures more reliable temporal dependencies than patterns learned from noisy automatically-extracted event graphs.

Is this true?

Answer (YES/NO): NO